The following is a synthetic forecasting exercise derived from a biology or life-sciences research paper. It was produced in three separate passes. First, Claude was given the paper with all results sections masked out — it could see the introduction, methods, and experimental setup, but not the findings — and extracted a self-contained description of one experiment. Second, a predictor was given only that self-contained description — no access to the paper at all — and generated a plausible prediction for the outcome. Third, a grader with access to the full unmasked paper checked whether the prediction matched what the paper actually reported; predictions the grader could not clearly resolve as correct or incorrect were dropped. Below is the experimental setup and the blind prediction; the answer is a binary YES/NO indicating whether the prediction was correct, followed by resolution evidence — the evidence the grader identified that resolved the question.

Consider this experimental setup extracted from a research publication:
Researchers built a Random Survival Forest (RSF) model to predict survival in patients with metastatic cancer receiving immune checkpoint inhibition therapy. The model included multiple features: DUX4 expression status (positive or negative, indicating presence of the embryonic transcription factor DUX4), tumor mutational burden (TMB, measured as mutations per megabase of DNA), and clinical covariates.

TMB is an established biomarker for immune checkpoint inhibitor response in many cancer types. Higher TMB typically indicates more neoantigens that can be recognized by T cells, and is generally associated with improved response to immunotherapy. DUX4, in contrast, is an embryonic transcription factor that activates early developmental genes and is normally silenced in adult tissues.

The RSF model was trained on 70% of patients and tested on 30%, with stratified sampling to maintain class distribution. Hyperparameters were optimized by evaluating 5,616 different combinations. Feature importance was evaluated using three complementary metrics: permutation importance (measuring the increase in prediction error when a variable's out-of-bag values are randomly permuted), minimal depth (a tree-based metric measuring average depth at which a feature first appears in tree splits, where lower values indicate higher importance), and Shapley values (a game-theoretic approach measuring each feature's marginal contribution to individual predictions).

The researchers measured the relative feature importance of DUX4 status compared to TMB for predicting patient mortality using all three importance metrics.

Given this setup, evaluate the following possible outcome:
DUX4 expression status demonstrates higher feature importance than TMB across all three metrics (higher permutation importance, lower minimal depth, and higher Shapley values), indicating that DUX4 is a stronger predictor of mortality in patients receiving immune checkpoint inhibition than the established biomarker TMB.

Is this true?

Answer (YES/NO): NO